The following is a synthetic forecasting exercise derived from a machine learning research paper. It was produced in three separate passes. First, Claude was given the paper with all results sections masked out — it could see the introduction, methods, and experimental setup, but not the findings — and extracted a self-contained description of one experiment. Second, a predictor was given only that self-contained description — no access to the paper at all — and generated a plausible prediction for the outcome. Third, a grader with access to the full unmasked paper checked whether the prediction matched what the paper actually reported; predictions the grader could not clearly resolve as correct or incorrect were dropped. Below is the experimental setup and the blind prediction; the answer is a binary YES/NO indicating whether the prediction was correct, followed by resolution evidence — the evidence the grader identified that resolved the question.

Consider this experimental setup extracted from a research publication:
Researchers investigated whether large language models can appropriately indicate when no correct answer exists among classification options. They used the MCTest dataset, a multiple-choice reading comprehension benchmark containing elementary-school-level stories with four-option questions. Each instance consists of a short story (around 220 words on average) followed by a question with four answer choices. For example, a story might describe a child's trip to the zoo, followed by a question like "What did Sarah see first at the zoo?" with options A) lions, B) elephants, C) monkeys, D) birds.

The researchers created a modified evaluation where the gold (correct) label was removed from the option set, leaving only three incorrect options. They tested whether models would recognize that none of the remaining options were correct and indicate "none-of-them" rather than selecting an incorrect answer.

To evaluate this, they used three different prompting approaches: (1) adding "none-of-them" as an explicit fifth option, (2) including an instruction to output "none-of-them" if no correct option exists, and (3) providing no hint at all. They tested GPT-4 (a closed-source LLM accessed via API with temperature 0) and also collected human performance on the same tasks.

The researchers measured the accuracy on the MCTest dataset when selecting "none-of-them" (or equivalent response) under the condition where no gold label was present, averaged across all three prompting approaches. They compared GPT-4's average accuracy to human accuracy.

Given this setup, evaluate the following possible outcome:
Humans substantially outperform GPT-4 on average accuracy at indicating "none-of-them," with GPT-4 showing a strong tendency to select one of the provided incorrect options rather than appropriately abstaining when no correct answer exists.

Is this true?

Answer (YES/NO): YES